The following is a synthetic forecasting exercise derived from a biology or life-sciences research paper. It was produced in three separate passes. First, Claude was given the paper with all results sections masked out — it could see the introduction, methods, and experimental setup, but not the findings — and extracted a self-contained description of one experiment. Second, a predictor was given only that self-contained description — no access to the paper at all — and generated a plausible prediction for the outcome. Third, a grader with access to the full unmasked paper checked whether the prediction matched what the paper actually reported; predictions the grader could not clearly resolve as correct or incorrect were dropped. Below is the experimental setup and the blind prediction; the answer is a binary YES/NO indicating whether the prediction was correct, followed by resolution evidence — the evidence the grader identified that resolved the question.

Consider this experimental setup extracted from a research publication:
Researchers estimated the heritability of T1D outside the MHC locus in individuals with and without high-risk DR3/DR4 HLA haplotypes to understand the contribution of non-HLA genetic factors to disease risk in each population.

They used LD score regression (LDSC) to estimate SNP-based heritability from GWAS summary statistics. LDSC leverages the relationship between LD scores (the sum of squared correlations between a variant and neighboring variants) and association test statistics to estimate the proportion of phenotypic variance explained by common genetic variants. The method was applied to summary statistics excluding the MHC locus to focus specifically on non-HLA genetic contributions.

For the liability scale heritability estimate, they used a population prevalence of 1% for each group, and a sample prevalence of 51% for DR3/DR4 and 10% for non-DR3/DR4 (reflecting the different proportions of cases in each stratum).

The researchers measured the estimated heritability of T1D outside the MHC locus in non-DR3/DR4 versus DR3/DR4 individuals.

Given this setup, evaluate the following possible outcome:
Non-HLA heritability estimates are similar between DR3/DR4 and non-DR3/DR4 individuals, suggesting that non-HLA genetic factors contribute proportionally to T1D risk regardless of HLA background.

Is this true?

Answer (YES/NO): YES